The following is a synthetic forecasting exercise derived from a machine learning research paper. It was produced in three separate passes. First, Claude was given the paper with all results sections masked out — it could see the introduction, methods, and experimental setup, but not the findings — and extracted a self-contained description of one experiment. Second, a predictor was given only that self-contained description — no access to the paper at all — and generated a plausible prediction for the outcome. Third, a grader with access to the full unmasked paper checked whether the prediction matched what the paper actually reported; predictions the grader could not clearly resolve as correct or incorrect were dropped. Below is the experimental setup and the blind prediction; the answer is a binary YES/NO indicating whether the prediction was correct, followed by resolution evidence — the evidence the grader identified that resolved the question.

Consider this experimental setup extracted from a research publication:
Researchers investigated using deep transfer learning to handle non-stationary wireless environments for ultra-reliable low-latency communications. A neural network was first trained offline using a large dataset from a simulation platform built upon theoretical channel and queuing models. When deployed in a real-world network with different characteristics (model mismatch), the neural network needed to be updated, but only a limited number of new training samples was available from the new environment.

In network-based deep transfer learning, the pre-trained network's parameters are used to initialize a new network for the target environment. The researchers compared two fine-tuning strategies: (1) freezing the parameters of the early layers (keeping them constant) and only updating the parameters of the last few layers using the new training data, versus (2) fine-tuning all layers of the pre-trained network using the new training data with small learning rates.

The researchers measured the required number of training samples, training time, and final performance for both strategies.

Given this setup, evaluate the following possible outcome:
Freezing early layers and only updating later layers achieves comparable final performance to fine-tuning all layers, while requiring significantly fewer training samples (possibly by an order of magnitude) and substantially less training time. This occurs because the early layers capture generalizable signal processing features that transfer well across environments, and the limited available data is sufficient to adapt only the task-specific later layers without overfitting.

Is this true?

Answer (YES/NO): YES